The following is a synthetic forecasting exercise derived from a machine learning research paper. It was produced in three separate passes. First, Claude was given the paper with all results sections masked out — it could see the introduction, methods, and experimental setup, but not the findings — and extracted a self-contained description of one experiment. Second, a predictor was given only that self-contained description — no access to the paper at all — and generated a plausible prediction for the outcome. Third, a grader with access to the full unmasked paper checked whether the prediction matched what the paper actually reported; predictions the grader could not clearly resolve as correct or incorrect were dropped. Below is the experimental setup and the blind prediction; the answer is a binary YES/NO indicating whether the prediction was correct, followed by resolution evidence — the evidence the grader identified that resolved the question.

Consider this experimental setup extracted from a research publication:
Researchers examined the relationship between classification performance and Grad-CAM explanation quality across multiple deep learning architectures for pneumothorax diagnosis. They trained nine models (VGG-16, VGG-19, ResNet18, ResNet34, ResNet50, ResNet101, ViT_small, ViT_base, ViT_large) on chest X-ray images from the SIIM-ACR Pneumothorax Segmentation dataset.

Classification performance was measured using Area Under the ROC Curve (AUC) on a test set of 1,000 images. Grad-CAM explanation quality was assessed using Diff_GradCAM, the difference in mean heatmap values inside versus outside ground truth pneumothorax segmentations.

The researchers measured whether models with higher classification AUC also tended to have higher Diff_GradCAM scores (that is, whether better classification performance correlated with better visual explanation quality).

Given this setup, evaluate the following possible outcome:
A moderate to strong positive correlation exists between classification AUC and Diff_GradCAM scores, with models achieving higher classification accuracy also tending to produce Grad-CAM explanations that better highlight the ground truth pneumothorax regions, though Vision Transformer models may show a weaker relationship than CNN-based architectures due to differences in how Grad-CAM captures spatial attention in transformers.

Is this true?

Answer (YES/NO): NO